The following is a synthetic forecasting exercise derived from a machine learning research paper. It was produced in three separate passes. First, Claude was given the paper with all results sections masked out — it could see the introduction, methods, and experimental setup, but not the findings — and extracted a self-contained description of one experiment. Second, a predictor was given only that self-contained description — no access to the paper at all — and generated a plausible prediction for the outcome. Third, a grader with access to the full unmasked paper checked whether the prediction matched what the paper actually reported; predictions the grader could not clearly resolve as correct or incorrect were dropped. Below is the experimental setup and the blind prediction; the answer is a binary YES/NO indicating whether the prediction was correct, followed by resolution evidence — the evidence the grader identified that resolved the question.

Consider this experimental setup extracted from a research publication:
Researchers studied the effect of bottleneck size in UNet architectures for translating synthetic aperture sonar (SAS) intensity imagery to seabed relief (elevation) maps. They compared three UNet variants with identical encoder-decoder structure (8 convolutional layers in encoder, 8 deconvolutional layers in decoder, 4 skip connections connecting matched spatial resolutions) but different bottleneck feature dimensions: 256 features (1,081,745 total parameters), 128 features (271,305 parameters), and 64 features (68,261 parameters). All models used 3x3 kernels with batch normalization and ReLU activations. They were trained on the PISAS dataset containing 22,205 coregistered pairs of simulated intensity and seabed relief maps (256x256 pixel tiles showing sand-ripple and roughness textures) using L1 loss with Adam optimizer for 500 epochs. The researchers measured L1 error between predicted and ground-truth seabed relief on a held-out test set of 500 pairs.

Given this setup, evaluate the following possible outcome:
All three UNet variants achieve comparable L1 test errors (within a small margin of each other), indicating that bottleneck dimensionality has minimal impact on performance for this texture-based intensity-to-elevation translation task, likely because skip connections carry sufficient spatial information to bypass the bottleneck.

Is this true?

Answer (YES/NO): NO